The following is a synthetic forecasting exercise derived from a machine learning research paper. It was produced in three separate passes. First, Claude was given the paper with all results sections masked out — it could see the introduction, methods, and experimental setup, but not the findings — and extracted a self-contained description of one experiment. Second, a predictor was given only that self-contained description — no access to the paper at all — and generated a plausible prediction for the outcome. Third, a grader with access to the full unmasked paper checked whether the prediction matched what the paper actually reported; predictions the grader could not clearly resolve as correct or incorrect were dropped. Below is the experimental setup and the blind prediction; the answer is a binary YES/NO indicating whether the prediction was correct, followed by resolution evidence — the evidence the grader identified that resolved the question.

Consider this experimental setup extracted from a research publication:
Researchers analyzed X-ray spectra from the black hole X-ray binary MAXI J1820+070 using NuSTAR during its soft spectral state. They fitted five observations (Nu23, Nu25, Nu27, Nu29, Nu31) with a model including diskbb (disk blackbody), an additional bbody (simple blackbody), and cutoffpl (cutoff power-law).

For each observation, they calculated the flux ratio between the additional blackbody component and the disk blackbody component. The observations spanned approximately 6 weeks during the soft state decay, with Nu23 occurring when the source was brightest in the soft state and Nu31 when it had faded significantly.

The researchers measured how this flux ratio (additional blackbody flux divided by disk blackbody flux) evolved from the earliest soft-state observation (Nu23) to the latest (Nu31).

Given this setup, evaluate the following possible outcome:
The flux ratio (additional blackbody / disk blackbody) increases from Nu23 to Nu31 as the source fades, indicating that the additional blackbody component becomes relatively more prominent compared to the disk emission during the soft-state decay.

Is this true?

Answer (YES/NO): NO